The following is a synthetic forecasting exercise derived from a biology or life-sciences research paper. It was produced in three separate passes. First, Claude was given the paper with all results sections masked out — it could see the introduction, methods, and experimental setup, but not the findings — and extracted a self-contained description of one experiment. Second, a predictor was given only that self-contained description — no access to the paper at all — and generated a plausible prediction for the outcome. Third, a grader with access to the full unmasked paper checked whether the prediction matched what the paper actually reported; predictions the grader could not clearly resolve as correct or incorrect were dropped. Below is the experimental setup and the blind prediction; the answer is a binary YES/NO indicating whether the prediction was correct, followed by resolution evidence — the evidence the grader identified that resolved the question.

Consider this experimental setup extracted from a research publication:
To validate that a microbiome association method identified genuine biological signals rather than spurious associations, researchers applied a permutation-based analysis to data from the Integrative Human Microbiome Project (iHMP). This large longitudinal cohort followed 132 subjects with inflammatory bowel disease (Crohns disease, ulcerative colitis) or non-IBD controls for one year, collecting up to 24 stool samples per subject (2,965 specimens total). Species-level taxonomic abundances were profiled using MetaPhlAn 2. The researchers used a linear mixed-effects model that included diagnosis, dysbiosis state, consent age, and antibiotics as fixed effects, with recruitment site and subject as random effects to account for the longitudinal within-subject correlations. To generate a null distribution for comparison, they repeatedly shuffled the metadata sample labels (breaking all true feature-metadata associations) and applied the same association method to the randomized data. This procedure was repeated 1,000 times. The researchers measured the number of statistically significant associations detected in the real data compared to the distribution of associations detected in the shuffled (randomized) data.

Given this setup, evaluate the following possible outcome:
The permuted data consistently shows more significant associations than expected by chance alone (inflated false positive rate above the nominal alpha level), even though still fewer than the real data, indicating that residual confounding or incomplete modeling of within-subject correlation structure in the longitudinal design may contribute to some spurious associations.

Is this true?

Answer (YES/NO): NO